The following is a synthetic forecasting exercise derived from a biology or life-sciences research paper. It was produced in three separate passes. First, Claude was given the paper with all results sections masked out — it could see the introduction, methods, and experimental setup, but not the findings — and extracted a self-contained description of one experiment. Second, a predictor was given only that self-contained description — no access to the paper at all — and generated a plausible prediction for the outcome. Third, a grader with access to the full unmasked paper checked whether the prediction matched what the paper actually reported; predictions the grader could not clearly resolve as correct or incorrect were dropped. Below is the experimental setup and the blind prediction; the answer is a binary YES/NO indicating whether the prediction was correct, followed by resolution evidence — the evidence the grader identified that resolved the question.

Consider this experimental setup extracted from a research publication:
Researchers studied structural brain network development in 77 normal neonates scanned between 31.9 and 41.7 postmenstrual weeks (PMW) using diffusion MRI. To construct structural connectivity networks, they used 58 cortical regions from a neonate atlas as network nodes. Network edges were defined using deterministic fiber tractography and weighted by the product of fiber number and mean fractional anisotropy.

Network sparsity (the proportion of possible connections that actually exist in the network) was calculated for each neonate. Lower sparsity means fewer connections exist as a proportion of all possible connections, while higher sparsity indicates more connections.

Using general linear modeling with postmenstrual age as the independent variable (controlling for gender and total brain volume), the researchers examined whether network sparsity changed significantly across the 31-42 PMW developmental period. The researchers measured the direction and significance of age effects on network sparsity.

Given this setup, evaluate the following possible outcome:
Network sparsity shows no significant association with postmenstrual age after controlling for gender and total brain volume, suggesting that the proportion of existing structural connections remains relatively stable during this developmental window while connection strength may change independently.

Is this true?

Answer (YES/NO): YES